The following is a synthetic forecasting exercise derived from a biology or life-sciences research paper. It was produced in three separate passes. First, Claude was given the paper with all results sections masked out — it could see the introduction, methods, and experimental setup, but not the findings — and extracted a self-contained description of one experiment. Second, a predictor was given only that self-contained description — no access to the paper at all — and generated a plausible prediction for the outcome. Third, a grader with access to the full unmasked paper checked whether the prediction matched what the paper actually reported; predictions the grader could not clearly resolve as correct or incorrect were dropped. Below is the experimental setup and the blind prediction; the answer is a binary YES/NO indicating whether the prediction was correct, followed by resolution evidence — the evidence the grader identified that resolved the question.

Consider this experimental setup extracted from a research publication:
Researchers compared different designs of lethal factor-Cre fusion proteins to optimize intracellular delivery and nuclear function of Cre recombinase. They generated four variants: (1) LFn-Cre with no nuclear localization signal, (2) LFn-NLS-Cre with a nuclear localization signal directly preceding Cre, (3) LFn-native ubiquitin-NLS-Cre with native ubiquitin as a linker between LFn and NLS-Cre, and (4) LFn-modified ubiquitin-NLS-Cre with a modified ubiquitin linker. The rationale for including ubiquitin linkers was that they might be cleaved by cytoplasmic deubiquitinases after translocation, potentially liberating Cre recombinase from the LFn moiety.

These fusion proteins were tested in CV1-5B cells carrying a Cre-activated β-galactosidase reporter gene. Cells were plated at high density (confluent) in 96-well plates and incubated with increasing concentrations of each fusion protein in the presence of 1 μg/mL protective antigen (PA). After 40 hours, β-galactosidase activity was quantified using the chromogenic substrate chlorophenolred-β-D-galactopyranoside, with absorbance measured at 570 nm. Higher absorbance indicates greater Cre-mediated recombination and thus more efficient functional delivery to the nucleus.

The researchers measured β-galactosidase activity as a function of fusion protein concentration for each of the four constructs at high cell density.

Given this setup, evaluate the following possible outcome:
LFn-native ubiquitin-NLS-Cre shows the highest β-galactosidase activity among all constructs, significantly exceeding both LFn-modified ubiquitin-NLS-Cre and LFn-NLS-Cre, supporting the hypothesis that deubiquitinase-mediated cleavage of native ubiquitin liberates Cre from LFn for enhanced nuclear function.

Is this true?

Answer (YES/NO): NO